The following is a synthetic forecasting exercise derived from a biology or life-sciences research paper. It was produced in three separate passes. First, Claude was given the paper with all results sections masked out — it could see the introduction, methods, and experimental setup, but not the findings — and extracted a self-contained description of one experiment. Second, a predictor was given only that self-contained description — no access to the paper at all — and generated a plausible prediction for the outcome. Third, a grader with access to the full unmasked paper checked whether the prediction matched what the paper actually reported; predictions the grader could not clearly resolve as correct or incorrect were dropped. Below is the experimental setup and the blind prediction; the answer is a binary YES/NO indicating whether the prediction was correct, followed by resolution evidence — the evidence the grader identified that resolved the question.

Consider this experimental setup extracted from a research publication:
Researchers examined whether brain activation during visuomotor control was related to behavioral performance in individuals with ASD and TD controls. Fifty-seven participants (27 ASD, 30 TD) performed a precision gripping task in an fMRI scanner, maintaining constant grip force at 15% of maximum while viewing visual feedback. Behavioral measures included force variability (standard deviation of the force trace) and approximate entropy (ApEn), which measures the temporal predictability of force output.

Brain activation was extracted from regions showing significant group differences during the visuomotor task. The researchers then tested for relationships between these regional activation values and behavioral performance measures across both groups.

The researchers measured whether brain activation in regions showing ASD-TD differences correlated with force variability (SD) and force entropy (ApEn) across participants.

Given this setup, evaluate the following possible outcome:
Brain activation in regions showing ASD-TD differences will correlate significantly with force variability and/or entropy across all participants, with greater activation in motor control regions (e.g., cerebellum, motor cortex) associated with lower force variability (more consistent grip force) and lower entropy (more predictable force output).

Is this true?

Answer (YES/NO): NO